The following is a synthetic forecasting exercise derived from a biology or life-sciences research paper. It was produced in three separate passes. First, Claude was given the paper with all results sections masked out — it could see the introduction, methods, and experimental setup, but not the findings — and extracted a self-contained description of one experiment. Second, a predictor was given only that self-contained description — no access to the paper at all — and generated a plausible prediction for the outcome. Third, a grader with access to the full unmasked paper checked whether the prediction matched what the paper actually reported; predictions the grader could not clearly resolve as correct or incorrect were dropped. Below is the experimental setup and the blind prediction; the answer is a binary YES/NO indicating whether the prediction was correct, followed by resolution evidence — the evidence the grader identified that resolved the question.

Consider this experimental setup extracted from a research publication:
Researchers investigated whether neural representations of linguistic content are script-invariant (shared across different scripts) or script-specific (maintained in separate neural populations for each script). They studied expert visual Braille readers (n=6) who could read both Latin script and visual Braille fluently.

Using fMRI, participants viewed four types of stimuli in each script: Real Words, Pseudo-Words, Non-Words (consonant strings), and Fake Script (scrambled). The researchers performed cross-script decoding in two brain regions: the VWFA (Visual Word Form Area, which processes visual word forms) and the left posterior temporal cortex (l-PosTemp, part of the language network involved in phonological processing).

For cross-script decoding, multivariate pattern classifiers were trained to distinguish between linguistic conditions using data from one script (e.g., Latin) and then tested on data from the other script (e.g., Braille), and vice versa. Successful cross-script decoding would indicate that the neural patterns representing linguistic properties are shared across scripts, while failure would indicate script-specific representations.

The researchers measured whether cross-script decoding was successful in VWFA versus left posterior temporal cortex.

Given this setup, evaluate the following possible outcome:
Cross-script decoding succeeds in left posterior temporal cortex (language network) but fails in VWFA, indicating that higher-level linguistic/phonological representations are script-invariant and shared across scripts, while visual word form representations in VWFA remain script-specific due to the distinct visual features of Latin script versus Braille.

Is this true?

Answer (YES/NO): YES